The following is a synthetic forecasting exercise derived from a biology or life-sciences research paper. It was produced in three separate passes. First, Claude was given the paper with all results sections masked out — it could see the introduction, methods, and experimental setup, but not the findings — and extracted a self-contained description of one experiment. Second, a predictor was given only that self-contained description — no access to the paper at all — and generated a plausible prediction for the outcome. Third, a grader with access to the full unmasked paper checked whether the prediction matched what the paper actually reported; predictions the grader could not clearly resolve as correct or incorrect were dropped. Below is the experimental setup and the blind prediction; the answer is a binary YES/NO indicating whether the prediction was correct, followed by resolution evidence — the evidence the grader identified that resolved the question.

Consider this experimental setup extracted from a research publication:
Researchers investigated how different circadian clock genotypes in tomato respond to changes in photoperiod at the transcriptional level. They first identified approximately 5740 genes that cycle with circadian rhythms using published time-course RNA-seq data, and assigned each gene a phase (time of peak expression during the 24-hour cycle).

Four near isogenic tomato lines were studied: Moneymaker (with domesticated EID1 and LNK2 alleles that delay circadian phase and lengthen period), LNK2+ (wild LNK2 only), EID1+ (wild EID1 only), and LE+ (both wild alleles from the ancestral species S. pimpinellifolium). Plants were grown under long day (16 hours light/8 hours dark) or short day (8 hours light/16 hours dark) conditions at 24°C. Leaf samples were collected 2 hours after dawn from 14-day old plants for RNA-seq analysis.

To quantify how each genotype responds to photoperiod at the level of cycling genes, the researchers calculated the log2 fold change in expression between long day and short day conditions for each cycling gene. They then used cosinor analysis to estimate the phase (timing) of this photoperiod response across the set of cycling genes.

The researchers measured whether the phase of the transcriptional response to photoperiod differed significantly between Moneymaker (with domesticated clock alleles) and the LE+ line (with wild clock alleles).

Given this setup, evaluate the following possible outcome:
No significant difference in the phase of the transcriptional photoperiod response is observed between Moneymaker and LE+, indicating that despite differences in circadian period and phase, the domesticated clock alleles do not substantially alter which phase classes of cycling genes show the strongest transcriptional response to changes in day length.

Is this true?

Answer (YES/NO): NO